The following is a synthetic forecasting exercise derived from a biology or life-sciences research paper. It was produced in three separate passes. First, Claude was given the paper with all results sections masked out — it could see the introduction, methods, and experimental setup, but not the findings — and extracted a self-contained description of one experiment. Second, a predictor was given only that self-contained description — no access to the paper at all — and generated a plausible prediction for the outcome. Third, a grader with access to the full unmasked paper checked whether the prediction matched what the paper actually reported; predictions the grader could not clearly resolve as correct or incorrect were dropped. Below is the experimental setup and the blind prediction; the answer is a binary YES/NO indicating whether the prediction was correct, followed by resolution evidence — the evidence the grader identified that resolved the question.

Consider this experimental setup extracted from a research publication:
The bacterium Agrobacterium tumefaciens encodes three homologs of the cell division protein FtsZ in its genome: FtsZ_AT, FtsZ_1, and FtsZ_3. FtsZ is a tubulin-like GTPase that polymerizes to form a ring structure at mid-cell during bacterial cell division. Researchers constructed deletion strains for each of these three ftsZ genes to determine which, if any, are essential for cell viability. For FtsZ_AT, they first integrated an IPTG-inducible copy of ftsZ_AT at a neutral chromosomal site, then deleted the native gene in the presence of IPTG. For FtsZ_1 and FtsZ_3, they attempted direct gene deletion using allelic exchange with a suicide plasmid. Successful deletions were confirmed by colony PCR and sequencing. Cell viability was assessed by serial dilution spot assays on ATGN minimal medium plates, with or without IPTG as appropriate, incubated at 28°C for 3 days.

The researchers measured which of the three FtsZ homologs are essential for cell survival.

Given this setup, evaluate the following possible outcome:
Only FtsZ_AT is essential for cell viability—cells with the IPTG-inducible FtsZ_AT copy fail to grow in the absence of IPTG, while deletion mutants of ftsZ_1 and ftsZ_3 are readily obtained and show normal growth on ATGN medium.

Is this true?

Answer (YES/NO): YES